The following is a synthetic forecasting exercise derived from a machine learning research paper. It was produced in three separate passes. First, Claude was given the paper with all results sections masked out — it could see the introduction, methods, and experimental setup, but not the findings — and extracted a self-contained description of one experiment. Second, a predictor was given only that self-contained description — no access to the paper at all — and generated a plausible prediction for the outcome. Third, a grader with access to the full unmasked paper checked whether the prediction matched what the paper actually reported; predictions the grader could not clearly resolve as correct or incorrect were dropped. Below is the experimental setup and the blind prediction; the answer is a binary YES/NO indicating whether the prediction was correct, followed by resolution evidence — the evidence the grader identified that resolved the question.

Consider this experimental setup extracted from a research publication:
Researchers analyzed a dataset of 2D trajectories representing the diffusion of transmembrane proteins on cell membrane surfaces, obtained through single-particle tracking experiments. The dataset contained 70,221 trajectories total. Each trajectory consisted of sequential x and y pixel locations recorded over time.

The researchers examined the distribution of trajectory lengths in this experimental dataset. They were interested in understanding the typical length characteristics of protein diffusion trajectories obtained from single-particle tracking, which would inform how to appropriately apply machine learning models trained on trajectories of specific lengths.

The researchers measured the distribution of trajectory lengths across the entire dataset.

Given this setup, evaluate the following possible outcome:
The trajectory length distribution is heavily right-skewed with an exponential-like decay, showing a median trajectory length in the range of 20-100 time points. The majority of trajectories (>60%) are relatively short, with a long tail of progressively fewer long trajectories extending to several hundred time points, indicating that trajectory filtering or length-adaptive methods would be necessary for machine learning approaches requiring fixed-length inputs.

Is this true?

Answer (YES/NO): NO